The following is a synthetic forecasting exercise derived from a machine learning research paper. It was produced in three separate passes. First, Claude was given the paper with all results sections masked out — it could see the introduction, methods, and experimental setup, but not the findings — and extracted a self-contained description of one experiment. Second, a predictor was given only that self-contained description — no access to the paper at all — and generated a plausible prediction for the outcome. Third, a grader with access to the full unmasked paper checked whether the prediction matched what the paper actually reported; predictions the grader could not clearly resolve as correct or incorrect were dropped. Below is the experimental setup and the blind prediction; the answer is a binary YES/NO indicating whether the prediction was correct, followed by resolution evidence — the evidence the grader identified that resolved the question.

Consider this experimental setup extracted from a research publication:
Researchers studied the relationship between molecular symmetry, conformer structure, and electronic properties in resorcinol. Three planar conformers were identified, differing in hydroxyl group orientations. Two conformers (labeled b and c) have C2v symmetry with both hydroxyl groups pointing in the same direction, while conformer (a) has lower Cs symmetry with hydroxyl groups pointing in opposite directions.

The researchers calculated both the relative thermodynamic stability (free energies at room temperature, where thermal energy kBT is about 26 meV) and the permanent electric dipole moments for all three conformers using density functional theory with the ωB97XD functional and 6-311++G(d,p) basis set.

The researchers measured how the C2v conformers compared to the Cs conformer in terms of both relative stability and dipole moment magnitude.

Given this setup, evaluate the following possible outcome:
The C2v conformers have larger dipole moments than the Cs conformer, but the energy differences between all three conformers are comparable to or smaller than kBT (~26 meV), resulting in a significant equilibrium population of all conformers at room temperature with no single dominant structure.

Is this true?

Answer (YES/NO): YES